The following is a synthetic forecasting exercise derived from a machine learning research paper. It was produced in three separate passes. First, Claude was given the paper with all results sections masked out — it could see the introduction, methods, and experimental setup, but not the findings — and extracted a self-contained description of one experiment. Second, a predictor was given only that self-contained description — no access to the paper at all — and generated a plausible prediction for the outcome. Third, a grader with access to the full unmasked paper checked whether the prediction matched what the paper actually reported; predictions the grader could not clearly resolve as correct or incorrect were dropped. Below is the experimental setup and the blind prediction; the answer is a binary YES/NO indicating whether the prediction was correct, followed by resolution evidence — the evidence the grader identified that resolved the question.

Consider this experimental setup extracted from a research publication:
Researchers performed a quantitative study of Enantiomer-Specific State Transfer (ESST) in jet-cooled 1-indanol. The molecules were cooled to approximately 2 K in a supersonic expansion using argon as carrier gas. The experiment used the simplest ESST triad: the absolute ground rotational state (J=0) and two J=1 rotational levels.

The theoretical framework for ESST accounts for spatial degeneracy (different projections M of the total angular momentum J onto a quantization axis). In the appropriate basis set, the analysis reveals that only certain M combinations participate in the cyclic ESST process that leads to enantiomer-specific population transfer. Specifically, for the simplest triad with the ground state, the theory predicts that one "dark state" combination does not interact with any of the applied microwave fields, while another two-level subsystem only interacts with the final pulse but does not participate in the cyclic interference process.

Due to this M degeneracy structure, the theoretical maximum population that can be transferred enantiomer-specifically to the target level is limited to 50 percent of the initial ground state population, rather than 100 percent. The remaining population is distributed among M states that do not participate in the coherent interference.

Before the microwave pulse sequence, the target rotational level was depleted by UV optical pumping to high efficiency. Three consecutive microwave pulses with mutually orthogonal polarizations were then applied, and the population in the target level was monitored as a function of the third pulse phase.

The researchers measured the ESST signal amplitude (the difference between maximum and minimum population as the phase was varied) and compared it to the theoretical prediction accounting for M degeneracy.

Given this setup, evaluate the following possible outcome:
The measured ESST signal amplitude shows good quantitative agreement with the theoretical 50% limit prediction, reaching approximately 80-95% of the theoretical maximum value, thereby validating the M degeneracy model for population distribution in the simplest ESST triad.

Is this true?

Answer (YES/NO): NO